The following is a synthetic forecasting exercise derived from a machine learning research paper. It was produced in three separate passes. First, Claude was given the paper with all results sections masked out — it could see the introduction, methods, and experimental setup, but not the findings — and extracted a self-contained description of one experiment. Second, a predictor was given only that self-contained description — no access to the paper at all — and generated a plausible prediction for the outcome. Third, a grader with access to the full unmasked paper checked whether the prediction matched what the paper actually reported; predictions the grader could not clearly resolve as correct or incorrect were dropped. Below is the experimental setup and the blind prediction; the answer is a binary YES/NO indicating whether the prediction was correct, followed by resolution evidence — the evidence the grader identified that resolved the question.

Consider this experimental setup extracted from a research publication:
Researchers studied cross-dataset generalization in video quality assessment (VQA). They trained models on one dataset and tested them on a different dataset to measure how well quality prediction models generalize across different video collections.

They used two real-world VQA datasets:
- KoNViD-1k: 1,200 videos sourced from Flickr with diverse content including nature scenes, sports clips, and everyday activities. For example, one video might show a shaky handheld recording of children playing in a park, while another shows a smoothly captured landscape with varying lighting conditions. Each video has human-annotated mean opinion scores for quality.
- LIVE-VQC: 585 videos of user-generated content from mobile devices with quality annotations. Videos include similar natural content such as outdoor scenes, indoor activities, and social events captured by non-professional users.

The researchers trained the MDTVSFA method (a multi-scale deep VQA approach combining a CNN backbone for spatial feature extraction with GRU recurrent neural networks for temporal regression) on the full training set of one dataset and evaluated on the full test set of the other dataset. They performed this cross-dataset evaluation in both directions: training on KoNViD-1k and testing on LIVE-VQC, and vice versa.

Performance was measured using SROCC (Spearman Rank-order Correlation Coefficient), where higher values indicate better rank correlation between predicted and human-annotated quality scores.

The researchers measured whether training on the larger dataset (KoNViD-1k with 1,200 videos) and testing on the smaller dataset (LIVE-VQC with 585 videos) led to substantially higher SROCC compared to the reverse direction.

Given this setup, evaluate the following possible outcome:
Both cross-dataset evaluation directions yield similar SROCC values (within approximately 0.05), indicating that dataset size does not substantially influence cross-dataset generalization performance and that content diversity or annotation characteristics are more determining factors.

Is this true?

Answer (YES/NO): YES